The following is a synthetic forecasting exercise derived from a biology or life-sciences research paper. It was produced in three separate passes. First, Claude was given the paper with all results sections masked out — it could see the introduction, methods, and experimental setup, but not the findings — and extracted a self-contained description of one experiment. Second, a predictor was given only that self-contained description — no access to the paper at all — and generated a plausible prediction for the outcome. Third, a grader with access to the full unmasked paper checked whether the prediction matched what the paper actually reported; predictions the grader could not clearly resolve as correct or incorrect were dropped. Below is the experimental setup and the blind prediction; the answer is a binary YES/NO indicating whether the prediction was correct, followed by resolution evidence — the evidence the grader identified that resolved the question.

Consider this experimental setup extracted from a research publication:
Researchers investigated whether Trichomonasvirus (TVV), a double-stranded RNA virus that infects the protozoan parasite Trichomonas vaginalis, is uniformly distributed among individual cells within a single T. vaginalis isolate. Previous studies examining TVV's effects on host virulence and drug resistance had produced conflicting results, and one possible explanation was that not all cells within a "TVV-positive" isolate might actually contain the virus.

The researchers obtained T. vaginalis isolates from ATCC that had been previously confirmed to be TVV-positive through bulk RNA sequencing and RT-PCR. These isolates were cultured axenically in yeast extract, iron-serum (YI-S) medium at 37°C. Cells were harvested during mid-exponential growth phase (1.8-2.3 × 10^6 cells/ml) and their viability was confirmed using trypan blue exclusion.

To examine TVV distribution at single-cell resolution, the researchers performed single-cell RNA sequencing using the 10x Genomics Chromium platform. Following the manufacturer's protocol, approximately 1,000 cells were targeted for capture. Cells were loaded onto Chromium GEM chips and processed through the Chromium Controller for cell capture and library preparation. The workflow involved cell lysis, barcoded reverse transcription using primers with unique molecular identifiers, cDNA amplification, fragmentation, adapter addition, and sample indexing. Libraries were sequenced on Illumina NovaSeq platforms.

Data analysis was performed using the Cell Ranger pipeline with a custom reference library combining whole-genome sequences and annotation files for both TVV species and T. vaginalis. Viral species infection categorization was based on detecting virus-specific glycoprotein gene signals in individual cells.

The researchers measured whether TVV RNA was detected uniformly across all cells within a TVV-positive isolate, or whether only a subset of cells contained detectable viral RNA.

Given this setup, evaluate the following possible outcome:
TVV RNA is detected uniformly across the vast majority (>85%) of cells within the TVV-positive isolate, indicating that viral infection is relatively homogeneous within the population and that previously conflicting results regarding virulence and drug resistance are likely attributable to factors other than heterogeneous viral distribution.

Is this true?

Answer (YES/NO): NO